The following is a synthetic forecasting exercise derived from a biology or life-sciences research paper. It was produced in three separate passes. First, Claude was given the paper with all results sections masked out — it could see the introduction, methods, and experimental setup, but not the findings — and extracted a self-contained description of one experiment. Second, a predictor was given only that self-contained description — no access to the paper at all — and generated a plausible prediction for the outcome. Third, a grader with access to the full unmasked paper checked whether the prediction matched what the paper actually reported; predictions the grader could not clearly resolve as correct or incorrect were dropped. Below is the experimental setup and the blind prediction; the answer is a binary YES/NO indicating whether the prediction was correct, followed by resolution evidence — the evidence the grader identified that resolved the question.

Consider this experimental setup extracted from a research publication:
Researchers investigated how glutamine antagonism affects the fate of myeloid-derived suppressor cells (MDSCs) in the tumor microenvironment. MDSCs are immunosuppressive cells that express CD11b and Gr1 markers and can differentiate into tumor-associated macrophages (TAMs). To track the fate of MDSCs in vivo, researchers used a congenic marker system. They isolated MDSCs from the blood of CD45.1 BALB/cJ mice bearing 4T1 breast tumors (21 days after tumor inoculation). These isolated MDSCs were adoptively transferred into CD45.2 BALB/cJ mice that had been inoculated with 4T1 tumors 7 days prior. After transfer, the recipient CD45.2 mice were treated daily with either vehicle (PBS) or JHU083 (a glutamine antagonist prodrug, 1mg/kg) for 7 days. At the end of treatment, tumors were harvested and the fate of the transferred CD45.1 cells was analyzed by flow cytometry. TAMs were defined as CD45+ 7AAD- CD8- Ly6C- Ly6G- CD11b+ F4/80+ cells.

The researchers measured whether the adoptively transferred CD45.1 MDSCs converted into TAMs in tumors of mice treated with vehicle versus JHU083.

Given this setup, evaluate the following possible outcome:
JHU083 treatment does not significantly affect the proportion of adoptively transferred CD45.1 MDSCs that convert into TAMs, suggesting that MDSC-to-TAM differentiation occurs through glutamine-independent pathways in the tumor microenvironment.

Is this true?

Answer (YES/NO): NO